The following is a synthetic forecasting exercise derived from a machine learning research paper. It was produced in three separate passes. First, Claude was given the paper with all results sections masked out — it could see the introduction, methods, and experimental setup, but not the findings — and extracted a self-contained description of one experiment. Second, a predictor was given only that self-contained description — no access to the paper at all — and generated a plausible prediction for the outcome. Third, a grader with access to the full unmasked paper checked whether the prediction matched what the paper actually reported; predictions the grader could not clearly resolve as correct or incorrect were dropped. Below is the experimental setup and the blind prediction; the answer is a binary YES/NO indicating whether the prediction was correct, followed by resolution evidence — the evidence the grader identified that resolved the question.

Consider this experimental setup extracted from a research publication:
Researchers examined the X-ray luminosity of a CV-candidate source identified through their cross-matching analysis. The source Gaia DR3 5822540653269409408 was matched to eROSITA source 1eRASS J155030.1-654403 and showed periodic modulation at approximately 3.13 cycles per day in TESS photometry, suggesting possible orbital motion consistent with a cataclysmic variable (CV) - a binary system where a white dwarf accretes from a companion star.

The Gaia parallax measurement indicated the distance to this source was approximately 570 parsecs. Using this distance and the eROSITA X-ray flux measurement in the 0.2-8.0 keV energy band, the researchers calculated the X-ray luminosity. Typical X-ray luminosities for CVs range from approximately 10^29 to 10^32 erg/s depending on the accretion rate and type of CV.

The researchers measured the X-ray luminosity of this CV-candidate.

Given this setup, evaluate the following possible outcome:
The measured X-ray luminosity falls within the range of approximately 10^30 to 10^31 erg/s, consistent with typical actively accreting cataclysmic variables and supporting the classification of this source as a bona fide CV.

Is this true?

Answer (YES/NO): YES